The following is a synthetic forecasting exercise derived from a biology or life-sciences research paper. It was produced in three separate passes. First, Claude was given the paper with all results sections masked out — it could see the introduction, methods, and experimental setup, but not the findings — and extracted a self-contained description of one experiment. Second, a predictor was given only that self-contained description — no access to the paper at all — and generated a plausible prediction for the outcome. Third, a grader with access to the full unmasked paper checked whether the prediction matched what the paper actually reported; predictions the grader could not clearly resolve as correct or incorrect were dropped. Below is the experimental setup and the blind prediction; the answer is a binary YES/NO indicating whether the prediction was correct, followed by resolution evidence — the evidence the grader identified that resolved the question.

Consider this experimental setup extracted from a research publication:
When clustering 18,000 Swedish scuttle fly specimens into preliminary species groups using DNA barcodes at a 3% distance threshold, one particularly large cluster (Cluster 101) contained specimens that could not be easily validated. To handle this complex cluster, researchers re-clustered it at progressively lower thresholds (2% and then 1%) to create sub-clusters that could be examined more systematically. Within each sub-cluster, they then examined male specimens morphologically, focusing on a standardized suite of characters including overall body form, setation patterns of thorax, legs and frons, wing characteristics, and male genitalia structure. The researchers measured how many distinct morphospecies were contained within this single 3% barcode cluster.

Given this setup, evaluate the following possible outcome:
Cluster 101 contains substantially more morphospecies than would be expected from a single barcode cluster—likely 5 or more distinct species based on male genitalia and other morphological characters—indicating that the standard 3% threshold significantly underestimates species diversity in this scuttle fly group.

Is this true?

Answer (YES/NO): YES